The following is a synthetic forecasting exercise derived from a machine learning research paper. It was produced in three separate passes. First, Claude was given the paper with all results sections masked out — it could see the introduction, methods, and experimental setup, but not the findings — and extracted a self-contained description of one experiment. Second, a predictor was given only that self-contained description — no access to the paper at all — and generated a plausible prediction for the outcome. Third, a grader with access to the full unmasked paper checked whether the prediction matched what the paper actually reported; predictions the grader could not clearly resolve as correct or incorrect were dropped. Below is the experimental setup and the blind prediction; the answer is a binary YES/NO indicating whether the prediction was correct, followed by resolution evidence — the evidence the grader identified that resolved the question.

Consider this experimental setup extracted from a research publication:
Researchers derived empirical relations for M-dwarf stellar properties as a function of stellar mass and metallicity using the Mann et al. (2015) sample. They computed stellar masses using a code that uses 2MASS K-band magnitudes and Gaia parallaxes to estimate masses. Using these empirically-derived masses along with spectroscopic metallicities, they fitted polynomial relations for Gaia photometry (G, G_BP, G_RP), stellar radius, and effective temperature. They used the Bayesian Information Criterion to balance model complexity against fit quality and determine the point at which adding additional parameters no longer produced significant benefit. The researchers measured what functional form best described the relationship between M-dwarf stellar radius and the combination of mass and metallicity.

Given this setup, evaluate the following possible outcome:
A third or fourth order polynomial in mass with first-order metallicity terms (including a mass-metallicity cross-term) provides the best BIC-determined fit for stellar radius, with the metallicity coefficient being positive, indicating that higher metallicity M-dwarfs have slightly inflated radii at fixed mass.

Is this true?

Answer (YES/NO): NO